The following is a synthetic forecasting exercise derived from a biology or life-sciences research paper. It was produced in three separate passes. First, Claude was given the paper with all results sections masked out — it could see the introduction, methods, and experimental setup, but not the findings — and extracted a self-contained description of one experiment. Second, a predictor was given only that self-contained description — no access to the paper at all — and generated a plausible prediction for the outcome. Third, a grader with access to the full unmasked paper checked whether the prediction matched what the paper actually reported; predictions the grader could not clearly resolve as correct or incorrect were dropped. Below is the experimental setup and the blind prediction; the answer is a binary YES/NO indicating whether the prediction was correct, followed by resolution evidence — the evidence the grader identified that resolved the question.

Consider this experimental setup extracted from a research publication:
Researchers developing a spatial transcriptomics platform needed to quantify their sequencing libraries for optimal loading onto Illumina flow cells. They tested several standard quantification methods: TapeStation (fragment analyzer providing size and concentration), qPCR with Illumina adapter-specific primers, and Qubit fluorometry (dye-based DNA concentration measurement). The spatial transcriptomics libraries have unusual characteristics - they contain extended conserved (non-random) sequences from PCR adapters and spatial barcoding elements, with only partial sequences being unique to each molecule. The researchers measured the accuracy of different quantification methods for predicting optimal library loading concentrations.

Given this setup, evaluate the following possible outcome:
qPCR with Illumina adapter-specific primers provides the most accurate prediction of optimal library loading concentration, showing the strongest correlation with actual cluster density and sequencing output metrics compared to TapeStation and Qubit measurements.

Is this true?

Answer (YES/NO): NO